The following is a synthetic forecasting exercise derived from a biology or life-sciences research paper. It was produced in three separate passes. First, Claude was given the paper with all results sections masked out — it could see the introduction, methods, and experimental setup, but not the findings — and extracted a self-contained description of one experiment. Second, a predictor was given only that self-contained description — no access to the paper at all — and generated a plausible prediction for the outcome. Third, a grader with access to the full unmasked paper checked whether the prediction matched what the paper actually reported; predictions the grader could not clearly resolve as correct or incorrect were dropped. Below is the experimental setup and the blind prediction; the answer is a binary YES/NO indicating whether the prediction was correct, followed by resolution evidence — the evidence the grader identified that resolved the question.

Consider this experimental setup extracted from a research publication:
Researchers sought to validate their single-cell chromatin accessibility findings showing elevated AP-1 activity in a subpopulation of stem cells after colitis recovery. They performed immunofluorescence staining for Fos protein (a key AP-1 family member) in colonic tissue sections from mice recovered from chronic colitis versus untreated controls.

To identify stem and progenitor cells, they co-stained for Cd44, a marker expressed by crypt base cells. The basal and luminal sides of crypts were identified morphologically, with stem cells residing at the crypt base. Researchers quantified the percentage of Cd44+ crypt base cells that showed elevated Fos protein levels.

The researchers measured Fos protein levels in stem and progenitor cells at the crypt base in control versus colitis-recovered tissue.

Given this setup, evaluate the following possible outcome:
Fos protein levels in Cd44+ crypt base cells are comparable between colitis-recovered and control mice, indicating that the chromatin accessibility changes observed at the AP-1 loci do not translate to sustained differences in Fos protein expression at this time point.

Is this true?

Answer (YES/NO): NO